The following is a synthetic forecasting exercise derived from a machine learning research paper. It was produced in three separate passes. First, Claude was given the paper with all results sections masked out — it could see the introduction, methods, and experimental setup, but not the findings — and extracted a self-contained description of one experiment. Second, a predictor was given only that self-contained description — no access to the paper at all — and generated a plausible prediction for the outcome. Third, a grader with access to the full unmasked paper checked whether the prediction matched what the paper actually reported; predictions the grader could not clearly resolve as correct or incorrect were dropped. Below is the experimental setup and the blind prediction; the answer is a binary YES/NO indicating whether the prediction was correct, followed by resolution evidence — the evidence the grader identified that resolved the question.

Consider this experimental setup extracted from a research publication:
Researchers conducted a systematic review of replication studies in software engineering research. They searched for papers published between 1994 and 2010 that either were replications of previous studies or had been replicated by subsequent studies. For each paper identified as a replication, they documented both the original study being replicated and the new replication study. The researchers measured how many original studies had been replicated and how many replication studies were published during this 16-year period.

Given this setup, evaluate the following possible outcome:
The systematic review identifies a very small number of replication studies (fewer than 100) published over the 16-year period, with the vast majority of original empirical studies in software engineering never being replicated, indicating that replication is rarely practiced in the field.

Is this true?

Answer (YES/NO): YES